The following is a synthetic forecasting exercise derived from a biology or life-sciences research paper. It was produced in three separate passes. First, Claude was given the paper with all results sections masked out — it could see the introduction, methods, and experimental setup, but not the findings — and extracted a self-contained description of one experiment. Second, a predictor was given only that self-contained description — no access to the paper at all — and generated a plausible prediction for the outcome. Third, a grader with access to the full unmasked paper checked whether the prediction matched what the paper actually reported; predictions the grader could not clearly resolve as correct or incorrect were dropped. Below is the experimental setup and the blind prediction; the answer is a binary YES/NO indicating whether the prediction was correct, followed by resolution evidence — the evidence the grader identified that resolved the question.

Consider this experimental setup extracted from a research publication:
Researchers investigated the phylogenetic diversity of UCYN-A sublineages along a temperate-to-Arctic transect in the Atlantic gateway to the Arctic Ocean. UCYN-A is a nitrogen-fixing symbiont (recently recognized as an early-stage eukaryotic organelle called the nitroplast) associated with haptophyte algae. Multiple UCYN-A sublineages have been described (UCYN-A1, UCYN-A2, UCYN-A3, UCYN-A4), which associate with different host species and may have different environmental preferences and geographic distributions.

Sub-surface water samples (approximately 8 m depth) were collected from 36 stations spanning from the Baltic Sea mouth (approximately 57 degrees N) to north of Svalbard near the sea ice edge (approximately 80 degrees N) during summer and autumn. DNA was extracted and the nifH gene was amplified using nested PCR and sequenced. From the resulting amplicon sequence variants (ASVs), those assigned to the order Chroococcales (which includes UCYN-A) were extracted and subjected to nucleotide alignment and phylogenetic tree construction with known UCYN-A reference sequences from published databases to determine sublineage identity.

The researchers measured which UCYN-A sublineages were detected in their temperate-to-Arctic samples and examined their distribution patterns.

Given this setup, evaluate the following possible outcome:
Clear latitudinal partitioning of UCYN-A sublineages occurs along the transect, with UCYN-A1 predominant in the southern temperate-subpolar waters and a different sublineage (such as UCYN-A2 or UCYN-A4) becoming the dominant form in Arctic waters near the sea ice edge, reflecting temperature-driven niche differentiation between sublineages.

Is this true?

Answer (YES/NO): NO